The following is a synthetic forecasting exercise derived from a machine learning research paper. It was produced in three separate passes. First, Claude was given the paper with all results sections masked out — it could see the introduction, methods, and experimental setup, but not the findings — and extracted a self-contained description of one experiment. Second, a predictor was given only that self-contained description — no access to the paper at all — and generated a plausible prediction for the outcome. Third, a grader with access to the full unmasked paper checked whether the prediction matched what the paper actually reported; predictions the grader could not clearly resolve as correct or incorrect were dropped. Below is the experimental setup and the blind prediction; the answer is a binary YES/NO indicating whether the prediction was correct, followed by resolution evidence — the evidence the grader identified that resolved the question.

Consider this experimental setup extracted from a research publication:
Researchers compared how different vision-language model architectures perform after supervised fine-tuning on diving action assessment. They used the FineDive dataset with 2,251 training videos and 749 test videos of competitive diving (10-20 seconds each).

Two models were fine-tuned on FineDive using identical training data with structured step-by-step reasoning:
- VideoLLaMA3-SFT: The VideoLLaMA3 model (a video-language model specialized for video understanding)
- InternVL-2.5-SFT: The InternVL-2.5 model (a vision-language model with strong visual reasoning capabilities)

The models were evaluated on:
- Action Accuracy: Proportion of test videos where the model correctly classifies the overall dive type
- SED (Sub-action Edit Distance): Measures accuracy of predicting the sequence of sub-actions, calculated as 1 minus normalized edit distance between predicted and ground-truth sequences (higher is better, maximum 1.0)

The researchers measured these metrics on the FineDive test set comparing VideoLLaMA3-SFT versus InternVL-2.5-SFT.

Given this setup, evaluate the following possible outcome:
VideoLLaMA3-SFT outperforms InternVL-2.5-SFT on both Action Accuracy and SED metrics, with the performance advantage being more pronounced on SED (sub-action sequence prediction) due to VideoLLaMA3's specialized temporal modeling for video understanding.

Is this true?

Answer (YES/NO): NO